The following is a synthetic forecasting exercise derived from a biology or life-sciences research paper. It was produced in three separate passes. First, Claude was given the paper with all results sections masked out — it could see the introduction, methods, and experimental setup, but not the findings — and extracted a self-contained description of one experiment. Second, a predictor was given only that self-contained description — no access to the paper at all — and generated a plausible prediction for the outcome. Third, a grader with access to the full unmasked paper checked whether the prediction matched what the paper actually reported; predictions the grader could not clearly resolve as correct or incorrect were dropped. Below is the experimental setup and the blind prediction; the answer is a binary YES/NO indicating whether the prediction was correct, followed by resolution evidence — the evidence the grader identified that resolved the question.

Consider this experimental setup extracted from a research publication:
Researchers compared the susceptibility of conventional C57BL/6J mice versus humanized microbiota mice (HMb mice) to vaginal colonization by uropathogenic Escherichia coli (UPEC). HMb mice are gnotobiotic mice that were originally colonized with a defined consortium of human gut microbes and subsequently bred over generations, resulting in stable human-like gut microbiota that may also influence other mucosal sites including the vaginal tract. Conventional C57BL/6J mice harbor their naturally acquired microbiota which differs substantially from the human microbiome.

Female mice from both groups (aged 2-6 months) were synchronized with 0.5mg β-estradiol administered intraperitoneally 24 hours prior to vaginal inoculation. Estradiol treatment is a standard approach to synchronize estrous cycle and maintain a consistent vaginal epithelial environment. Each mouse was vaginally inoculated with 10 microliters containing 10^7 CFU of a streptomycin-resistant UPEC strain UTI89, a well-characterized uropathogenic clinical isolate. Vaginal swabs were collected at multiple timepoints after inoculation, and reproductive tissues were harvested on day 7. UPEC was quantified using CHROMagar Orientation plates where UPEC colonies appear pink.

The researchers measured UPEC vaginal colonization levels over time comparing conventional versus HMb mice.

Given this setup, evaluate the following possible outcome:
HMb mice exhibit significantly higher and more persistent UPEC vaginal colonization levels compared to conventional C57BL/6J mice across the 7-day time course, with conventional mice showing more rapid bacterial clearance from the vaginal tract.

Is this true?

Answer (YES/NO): NO